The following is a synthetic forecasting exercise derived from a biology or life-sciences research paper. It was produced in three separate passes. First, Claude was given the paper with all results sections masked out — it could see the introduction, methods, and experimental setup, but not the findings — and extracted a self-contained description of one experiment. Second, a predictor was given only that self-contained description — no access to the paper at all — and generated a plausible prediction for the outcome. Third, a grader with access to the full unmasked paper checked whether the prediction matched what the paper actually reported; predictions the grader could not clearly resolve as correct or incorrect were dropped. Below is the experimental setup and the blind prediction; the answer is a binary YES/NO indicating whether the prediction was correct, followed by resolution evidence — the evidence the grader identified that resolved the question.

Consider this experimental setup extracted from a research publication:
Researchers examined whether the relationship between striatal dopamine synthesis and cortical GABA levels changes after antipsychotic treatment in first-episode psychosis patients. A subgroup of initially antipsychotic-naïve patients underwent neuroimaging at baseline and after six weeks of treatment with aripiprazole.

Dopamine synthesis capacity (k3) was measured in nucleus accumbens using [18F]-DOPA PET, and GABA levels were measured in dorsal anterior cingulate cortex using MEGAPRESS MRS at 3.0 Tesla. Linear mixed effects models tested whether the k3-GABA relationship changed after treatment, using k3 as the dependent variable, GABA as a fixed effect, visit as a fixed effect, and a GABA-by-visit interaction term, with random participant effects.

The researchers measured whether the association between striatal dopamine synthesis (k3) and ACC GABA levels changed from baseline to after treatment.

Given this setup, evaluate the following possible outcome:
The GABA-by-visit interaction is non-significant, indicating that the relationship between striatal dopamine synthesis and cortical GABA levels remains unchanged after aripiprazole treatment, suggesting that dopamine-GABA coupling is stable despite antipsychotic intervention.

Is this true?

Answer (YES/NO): YES